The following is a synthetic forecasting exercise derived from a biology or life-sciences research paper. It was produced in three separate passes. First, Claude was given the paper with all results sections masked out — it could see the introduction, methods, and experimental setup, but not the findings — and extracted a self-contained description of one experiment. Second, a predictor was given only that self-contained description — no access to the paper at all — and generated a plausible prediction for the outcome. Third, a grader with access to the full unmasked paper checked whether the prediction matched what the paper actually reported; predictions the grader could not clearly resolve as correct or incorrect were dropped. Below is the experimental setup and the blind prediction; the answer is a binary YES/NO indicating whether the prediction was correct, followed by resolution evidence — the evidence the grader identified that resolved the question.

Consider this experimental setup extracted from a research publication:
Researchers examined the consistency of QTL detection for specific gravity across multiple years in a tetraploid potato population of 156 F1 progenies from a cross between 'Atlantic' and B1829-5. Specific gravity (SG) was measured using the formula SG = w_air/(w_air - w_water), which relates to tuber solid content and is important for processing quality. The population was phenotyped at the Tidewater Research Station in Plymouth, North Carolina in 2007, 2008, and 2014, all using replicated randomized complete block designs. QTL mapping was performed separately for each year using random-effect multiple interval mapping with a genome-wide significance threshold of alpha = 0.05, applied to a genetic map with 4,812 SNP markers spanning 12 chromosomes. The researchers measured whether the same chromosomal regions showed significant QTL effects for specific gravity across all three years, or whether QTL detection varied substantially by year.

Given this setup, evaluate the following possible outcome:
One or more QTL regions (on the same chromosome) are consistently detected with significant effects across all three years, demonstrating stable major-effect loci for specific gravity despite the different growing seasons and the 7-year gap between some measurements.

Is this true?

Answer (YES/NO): NO